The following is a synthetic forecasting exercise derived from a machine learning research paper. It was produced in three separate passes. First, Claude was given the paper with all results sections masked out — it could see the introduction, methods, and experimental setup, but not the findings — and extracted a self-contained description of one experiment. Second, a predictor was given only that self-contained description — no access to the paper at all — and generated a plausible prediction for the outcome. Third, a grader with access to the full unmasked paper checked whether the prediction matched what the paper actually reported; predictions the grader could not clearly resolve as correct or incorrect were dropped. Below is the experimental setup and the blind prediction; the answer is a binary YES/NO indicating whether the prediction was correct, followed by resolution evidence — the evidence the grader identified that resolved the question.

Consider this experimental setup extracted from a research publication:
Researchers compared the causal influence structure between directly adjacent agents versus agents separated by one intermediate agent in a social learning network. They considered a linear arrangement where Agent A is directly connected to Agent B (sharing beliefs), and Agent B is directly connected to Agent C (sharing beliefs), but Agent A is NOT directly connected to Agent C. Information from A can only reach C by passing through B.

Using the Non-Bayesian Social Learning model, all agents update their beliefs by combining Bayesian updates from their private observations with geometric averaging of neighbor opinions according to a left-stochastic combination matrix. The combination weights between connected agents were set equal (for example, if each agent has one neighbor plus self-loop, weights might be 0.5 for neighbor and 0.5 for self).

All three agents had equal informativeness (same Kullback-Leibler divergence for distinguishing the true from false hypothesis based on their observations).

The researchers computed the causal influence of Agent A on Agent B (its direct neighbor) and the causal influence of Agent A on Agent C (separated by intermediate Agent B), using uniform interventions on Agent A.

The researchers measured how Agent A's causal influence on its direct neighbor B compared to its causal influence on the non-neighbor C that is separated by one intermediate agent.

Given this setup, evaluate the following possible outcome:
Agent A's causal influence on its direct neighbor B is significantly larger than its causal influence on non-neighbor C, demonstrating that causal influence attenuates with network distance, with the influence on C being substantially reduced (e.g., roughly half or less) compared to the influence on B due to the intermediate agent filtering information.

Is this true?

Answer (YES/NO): YES